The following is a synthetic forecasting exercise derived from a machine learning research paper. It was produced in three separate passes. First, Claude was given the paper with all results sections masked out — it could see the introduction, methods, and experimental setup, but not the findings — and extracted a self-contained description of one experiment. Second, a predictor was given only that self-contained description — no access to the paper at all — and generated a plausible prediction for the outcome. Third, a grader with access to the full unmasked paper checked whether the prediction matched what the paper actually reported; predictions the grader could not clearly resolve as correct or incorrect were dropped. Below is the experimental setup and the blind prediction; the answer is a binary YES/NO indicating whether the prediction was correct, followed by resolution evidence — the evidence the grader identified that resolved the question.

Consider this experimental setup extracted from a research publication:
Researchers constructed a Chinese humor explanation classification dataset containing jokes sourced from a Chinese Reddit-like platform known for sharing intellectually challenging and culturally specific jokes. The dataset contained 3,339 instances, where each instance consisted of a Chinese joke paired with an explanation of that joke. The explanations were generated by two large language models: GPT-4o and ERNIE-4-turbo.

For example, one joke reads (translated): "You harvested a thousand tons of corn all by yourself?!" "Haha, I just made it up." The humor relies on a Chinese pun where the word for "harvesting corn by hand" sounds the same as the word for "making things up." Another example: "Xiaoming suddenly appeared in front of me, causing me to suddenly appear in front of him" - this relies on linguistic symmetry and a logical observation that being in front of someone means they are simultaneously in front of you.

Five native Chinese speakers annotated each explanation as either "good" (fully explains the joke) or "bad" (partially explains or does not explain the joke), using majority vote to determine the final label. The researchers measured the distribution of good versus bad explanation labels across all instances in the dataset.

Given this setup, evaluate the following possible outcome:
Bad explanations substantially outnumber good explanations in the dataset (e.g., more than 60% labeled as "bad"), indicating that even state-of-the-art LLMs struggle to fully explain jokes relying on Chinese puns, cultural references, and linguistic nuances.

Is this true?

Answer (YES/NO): NO